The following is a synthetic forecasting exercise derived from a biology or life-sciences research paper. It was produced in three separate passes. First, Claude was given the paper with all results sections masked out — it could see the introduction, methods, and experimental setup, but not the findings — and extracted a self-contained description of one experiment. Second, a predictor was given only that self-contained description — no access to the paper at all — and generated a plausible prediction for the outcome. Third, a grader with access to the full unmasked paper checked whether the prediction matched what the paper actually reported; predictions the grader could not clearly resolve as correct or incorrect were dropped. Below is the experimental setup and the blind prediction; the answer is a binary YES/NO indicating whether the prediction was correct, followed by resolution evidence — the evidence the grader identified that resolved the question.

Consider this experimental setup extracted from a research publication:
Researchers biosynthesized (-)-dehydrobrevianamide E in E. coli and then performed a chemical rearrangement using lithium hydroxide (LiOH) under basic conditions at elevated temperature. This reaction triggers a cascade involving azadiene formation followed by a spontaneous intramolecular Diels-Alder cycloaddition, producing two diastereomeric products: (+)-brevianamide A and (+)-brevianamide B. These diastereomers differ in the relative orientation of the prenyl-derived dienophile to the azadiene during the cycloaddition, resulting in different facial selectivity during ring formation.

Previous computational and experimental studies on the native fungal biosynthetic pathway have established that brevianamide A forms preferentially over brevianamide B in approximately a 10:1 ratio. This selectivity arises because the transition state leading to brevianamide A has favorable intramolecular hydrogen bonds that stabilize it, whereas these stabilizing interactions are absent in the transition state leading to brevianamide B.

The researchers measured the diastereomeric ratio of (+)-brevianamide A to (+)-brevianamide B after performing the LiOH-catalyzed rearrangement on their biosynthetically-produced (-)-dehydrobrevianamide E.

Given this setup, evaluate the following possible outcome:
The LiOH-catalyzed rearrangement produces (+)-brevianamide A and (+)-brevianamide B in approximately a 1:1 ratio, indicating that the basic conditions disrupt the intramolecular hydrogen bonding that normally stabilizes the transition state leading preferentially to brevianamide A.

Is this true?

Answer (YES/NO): NO